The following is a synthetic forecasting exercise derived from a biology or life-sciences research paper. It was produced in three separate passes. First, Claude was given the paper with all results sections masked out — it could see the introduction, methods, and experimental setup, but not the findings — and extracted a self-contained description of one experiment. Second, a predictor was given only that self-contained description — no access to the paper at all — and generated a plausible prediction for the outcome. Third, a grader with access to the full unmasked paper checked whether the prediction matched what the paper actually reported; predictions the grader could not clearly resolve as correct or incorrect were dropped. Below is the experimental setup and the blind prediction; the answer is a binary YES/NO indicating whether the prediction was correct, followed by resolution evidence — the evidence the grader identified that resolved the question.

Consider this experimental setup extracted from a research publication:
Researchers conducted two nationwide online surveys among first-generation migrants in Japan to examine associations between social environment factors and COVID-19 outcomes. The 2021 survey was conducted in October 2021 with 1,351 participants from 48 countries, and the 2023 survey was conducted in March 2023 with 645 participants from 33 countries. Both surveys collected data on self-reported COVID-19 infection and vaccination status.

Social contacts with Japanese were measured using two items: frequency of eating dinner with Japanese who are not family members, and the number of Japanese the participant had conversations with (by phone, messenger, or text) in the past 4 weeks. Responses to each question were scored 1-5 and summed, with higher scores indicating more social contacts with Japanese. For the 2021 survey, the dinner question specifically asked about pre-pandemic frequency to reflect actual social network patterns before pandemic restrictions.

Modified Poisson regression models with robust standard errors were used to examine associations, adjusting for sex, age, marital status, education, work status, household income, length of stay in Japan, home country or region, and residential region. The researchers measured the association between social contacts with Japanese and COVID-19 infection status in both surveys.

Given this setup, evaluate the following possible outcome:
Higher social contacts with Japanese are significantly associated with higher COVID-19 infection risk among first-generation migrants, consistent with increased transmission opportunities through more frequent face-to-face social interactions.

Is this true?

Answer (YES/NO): NO